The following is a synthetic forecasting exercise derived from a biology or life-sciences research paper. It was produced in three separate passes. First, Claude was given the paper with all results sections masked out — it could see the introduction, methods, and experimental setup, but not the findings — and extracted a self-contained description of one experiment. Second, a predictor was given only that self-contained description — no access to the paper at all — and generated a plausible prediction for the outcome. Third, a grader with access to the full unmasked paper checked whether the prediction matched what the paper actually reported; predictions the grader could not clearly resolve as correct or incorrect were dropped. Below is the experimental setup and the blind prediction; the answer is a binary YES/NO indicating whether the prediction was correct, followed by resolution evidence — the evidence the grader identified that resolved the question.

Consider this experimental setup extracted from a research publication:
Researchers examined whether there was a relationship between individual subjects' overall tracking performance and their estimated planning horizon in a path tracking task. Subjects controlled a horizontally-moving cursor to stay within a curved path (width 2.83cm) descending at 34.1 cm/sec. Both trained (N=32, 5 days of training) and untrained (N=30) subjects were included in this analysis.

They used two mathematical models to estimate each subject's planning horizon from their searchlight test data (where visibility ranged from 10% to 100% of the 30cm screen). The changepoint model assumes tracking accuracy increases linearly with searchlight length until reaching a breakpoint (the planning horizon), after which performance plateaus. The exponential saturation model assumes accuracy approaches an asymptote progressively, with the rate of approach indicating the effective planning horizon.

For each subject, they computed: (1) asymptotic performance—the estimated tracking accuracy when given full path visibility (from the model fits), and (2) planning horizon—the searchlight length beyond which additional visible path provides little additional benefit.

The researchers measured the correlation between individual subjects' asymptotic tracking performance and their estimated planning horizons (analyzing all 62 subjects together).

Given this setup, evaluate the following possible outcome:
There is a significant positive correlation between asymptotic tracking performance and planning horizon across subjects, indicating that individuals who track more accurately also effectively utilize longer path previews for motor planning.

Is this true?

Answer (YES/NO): YES